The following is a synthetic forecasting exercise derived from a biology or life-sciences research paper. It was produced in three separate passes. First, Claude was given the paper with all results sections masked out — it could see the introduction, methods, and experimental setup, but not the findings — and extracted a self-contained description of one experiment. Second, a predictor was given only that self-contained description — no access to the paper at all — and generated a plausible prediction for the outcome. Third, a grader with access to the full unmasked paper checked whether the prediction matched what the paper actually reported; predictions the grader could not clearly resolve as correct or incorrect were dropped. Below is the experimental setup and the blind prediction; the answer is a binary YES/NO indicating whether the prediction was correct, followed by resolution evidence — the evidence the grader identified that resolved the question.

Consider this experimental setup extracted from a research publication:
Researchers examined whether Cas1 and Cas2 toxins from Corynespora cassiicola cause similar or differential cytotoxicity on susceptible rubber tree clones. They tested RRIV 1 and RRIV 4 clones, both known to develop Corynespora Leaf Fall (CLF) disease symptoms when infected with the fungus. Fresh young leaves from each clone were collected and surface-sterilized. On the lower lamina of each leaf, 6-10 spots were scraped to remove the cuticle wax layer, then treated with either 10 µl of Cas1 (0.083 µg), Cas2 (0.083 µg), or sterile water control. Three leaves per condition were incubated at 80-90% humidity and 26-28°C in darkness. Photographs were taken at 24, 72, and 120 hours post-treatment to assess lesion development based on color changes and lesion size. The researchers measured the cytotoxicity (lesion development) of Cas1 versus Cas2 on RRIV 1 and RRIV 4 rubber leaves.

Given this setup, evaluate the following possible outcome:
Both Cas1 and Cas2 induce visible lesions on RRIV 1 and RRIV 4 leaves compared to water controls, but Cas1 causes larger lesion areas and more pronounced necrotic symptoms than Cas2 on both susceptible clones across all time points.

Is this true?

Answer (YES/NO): NO